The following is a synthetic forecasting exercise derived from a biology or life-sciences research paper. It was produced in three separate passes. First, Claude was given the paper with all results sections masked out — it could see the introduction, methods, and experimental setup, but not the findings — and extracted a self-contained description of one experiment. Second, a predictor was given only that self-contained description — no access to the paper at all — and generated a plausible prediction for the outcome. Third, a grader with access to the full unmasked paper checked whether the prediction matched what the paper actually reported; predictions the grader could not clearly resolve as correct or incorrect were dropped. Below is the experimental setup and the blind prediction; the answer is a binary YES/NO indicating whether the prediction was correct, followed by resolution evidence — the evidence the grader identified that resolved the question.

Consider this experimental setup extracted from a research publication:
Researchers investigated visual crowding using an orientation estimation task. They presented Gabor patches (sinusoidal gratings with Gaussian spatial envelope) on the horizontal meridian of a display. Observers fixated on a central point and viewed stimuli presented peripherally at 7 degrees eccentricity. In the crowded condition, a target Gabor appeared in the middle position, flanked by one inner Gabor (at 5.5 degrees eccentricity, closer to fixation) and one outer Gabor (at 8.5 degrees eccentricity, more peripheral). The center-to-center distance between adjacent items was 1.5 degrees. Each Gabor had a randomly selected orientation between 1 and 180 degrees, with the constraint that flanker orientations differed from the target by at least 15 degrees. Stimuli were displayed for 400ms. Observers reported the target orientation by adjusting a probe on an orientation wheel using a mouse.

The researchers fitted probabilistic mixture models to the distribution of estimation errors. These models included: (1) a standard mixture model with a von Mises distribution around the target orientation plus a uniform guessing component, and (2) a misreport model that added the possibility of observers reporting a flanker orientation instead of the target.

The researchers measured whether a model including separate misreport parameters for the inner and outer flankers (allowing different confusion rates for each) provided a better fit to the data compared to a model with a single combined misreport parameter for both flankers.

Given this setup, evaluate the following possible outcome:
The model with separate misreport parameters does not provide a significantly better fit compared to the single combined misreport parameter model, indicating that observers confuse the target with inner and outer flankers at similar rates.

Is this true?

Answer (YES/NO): NO